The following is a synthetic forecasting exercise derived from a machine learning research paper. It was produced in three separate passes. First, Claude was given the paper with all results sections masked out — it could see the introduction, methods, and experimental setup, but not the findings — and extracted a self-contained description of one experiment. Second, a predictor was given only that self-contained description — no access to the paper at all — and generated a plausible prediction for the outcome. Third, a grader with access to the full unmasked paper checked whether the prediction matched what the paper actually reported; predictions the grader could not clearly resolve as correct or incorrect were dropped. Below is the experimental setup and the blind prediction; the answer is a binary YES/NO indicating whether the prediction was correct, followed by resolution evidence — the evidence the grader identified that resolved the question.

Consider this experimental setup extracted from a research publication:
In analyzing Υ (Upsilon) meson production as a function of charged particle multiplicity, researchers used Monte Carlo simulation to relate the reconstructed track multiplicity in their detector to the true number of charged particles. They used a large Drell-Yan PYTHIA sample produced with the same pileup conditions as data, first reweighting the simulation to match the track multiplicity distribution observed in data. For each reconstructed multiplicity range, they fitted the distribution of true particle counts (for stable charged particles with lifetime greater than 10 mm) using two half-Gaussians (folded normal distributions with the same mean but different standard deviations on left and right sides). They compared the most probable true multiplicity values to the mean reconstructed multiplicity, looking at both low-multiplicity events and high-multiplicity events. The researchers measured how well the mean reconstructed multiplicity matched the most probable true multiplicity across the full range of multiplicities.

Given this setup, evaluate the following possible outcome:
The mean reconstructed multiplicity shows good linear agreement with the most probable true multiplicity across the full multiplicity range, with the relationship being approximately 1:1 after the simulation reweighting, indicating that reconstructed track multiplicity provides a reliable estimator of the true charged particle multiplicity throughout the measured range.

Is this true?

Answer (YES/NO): NO